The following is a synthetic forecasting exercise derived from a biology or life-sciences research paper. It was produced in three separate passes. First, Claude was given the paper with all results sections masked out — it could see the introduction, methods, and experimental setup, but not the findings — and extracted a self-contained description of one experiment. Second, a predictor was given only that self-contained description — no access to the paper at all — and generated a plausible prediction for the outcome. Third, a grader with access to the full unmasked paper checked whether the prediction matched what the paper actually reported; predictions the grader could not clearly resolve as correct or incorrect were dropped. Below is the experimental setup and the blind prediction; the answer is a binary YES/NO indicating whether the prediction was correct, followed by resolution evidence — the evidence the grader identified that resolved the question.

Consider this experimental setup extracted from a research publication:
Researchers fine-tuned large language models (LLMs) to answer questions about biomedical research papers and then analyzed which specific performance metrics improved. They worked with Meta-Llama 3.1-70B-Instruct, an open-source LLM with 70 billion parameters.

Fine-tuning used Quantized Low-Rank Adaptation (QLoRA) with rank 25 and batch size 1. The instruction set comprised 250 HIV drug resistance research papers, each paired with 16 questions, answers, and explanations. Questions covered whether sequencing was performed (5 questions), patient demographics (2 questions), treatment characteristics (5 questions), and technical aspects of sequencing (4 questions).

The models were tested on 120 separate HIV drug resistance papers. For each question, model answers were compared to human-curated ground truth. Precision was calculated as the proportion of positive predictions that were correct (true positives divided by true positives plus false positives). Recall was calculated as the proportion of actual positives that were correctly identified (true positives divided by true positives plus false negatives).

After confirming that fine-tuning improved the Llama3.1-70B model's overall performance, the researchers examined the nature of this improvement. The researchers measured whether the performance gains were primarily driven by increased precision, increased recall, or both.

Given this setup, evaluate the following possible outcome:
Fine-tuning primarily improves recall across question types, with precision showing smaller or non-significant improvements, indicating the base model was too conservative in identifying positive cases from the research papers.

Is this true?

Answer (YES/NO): NO